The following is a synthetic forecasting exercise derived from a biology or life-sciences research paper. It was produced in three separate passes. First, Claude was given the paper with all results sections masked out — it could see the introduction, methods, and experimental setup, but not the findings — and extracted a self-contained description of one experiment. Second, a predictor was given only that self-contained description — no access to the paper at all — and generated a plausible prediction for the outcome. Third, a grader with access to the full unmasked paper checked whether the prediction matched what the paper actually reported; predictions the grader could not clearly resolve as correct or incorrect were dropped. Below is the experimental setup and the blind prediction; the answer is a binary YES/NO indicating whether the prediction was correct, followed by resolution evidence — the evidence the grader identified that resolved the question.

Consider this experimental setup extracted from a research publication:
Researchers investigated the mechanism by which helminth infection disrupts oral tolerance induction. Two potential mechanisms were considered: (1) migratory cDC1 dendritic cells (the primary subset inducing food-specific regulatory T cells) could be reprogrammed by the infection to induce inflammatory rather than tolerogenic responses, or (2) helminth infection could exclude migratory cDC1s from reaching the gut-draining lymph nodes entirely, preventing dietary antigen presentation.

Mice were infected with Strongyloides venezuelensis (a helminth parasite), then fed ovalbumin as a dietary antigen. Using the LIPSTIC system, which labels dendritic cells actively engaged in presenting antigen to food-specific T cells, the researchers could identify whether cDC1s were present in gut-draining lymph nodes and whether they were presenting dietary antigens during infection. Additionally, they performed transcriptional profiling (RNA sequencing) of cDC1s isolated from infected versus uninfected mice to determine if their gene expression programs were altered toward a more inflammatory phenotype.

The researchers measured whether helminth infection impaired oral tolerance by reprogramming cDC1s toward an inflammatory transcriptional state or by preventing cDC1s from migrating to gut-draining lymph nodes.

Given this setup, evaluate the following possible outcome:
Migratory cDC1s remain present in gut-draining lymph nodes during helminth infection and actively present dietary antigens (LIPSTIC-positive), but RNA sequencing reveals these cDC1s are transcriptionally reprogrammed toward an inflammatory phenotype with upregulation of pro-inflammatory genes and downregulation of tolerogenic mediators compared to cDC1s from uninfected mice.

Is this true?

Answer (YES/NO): NO